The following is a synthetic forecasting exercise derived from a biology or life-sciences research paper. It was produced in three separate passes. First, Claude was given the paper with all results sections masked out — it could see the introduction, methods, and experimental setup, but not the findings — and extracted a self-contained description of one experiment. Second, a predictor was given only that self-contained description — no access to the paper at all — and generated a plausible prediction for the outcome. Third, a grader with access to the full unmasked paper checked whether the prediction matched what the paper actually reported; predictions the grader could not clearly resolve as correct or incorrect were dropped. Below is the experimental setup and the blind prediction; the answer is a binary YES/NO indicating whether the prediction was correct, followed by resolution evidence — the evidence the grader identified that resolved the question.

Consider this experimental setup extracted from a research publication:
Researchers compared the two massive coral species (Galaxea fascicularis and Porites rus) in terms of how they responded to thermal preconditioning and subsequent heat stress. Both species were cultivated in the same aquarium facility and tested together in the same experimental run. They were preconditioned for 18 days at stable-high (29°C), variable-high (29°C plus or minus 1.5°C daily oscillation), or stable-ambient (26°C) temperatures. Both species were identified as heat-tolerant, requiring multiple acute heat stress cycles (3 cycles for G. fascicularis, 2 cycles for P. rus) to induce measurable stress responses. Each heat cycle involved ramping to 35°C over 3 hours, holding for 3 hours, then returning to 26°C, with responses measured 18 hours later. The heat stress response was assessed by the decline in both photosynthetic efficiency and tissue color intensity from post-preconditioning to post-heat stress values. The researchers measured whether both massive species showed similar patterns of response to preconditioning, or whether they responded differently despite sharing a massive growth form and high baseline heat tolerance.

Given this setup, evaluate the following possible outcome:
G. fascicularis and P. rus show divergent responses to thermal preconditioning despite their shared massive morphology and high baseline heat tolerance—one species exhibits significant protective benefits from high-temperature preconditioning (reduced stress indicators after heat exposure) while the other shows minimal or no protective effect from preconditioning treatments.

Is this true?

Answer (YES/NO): NO